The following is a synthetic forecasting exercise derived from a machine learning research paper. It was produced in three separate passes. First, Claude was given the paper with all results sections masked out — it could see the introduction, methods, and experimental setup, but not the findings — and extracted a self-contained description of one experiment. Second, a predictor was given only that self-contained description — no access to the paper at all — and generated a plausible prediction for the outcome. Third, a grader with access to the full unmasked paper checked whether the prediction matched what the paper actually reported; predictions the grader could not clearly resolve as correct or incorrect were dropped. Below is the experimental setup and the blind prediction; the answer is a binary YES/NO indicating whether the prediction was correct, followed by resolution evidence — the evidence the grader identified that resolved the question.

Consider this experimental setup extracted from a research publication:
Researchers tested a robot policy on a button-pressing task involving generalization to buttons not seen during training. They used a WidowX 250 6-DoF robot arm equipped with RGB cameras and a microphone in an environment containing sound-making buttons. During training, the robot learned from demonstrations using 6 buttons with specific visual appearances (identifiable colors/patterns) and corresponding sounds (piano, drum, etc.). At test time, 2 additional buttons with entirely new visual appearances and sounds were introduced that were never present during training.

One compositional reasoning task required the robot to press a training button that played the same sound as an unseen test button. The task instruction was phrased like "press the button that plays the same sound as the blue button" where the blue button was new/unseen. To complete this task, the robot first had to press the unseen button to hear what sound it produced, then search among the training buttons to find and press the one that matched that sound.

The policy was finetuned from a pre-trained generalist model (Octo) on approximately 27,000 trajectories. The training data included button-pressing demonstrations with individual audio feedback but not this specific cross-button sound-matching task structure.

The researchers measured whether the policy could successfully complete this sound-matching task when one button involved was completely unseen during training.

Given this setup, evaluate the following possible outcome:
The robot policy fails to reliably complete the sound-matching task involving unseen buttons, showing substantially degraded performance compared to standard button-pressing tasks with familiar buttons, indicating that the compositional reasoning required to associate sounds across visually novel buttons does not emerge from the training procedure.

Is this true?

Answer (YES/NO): NO